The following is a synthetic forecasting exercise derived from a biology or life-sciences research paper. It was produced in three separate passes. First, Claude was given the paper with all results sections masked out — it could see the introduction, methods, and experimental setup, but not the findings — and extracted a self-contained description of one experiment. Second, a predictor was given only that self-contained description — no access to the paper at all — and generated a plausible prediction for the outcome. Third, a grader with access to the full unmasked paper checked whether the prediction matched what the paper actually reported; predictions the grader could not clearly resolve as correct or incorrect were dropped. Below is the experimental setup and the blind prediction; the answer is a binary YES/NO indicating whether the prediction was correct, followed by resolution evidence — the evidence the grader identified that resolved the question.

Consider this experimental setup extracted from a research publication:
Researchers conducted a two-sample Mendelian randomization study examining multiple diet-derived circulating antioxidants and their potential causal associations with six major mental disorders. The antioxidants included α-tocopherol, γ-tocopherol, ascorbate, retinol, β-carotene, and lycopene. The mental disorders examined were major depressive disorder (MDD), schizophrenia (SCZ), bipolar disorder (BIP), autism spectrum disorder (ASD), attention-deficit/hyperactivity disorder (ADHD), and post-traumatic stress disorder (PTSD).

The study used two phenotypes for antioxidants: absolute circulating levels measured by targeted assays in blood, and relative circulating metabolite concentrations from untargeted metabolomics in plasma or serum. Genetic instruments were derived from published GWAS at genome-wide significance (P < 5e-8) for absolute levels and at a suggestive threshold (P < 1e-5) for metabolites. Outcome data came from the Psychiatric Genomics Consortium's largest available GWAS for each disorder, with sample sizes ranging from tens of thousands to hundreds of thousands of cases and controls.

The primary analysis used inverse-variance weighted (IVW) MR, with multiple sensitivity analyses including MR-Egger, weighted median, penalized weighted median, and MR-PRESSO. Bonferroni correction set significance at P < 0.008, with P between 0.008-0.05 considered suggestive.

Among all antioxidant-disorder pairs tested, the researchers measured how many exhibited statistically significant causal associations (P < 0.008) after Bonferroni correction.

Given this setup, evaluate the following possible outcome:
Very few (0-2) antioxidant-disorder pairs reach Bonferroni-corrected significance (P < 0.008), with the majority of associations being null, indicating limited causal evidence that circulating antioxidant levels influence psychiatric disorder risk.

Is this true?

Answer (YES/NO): YES